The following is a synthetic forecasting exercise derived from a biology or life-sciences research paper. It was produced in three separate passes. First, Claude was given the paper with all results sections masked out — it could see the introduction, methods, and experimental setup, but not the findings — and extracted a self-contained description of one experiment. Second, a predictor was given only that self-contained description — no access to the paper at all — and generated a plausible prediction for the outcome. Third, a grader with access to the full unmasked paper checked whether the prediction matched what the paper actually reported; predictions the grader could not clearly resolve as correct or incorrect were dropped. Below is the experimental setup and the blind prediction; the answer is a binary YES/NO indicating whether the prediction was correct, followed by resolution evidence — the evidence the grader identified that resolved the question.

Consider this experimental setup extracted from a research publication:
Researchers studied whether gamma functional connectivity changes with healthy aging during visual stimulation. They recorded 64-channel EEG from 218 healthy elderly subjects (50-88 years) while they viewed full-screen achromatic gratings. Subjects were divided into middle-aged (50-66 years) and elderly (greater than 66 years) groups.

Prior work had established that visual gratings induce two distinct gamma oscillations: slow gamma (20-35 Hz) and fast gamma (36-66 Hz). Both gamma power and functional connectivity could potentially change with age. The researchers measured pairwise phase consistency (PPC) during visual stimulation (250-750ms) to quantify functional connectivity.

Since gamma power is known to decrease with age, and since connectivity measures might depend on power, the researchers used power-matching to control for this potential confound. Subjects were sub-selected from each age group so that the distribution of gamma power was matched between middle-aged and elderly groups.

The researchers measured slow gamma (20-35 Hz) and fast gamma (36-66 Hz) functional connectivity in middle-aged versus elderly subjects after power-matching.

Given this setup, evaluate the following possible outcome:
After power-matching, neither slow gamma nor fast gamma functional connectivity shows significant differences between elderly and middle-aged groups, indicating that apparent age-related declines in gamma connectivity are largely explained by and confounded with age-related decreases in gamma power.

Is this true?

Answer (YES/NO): NO